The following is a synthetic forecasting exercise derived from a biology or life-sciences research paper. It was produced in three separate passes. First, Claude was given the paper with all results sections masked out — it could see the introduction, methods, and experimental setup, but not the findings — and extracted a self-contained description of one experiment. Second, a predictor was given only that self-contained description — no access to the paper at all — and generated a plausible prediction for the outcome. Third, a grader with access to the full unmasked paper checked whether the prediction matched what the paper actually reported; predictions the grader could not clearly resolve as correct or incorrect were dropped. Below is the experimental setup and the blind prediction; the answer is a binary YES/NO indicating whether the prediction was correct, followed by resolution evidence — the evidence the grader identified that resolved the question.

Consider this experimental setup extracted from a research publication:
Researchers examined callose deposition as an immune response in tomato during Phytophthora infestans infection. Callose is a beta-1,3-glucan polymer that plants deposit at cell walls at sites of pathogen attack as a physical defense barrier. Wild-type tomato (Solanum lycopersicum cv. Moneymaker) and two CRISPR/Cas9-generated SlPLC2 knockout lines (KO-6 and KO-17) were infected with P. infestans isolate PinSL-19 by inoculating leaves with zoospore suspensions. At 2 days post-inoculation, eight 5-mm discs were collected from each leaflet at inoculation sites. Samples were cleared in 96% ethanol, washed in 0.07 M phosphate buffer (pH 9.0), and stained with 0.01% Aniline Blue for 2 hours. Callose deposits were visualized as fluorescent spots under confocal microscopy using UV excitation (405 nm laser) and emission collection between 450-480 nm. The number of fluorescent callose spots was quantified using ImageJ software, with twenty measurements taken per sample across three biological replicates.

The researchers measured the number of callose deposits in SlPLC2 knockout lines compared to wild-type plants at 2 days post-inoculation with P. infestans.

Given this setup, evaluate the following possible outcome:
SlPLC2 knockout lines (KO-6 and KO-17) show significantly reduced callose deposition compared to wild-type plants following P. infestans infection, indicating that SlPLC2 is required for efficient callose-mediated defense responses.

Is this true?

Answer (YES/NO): YES